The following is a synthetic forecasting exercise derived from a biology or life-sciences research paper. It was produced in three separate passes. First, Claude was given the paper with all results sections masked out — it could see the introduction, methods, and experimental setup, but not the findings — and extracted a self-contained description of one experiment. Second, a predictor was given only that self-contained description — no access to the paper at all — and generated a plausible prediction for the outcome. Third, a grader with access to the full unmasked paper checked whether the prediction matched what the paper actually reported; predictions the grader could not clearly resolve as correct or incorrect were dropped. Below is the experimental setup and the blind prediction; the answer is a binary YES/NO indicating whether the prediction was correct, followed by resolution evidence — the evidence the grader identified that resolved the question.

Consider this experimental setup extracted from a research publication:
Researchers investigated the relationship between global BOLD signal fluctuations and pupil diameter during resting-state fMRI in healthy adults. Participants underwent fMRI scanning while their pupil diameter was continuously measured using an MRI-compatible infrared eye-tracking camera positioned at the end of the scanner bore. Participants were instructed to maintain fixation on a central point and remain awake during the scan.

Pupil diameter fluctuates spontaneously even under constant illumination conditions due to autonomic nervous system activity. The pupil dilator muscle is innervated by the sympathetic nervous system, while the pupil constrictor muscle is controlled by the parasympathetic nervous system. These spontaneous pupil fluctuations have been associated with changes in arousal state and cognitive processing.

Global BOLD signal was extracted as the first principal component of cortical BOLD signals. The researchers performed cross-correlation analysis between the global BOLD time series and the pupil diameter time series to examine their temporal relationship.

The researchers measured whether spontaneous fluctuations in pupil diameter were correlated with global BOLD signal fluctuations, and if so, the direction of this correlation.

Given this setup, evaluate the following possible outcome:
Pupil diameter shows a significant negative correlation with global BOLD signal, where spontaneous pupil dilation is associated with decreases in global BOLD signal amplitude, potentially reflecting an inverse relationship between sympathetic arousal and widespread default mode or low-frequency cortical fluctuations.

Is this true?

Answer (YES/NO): NO